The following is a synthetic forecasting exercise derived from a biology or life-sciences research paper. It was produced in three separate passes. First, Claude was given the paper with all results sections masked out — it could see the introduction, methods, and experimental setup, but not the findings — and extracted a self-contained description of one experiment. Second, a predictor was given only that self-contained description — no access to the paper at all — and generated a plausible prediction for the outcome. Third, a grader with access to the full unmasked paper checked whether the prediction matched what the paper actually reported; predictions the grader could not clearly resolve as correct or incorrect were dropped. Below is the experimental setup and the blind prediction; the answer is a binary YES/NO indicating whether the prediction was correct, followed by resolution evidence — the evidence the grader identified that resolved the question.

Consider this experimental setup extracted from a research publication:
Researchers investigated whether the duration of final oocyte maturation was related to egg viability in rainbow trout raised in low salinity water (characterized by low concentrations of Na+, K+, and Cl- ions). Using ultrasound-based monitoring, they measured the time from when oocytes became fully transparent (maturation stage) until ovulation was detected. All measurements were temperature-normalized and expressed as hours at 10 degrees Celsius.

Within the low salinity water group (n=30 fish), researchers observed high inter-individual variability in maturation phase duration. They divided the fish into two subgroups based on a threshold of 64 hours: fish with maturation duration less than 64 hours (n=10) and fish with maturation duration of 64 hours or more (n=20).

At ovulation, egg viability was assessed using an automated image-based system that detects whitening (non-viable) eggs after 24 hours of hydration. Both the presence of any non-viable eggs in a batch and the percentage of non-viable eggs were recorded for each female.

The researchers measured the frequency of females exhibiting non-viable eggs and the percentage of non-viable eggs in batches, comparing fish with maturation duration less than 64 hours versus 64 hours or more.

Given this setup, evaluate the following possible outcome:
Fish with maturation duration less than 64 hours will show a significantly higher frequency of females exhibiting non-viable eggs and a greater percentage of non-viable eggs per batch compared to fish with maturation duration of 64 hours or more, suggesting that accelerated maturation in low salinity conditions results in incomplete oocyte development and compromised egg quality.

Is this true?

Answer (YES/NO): NO